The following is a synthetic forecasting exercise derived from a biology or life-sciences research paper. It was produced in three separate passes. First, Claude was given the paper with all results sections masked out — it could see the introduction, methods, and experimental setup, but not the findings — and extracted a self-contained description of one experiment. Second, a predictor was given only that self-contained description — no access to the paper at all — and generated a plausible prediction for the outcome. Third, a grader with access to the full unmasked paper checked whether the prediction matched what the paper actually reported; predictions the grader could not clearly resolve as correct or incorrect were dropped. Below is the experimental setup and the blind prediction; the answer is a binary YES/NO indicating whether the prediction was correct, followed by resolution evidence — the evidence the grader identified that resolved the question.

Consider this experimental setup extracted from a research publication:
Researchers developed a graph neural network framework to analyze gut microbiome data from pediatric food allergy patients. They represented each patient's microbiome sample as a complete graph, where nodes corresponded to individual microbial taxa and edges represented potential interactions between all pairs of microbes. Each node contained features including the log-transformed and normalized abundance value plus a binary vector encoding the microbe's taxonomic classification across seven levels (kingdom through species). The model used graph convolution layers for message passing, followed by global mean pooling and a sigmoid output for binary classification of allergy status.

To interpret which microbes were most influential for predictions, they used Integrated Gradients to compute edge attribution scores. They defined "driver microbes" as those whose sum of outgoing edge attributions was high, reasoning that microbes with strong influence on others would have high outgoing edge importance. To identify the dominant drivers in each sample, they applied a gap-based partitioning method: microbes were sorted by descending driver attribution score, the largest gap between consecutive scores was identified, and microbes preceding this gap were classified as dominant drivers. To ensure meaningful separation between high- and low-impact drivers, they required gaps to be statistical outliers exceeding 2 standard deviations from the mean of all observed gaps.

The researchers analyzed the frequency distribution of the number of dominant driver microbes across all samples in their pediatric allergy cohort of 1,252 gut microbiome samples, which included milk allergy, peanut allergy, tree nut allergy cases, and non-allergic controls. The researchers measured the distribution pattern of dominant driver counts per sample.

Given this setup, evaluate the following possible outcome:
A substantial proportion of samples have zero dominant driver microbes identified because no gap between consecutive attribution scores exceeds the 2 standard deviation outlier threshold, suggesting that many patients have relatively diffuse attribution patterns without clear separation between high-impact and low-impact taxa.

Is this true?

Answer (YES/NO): NO